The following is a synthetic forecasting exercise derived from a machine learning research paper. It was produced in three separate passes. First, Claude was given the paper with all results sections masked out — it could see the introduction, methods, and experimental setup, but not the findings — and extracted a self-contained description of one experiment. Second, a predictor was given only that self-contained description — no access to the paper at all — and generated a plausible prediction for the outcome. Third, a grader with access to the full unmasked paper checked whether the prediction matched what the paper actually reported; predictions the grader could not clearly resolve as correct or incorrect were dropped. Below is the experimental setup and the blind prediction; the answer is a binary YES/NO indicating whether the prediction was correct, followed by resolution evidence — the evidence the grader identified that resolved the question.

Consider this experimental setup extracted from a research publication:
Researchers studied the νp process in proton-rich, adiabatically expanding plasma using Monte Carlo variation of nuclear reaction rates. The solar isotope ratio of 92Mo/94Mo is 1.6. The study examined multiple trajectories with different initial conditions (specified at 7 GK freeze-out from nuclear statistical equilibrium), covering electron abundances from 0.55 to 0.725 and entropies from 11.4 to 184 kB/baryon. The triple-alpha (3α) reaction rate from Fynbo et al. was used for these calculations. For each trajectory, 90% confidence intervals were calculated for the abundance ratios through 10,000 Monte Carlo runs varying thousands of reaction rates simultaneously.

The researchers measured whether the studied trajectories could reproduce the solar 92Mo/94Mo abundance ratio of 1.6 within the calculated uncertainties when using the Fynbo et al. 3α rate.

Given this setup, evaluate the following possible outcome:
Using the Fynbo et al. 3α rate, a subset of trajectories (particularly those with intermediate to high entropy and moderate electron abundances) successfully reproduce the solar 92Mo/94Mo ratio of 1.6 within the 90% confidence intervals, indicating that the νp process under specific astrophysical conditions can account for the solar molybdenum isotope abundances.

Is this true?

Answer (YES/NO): NO